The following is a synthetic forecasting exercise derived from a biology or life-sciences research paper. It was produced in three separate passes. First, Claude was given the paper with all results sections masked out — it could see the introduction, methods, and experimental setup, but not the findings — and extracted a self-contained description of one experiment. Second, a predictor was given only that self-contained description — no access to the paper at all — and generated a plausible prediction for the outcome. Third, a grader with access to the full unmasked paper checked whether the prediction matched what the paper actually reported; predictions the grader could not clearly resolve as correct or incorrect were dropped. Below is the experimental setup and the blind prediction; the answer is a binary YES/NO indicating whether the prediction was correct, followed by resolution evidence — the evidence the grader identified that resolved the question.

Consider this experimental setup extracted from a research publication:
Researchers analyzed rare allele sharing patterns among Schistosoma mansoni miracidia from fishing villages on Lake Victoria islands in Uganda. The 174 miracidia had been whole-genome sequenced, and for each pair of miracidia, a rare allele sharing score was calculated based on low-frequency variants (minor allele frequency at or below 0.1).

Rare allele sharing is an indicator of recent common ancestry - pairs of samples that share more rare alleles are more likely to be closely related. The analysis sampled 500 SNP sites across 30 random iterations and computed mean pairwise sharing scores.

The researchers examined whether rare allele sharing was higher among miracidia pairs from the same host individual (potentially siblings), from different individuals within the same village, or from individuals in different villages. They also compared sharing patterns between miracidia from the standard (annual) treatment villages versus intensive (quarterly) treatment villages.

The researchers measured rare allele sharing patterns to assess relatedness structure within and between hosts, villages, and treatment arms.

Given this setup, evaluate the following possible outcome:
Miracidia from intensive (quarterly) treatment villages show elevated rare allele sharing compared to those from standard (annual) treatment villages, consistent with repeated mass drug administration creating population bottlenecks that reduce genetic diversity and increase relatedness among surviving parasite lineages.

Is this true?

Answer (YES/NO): NO